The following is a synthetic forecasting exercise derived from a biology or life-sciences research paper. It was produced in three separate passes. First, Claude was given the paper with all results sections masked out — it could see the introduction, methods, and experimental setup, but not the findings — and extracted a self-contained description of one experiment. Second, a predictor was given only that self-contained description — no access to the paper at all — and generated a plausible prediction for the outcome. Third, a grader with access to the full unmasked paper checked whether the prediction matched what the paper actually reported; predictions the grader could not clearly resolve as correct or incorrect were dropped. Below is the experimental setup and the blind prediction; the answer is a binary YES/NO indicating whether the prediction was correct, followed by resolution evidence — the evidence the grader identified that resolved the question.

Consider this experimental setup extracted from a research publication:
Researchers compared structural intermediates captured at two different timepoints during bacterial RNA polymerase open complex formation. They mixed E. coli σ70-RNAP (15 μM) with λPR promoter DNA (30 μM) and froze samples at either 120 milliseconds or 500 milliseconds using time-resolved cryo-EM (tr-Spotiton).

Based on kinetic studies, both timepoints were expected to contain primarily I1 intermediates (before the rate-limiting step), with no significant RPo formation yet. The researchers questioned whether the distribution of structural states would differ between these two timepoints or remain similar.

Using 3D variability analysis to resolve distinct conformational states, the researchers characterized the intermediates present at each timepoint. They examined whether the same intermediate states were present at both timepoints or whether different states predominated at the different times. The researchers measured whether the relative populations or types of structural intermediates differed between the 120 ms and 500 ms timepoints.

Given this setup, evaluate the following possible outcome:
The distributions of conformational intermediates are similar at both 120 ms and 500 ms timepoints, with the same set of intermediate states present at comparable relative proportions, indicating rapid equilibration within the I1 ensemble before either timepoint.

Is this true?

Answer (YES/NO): NO